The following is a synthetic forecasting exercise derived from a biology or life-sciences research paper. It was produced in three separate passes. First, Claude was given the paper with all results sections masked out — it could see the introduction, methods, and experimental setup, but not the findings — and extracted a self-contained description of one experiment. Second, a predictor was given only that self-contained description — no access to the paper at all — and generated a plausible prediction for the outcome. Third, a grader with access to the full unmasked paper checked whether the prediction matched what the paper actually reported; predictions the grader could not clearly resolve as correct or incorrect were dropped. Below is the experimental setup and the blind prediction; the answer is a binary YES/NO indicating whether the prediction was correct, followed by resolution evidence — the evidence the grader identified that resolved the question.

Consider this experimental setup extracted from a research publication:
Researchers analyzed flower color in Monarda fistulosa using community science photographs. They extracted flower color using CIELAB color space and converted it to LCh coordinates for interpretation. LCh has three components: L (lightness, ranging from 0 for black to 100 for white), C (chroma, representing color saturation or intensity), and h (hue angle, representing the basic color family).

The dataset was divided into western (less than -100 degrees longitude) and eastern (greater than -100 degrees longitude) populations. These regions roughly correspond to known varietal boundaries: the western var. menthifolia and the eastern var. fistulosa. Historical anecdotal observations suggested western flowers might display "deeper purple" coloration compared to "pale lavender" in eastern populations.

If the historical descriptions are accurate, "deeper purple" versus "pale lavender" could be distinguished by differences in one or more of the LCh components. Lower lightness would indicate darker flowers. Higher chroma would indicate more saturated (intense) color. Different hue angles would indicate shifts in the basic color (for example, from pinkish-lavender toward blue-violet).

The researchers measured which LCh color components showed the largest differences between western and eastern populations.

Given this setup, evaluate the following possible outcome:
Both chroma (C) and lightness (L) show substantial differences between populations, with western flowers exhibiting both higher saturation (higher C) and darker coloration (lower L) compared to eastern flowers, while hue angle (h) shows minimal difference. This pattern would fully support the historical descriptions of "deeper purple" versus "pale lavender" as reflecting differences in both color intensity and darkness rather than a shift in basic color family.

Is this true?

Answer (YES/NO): YES